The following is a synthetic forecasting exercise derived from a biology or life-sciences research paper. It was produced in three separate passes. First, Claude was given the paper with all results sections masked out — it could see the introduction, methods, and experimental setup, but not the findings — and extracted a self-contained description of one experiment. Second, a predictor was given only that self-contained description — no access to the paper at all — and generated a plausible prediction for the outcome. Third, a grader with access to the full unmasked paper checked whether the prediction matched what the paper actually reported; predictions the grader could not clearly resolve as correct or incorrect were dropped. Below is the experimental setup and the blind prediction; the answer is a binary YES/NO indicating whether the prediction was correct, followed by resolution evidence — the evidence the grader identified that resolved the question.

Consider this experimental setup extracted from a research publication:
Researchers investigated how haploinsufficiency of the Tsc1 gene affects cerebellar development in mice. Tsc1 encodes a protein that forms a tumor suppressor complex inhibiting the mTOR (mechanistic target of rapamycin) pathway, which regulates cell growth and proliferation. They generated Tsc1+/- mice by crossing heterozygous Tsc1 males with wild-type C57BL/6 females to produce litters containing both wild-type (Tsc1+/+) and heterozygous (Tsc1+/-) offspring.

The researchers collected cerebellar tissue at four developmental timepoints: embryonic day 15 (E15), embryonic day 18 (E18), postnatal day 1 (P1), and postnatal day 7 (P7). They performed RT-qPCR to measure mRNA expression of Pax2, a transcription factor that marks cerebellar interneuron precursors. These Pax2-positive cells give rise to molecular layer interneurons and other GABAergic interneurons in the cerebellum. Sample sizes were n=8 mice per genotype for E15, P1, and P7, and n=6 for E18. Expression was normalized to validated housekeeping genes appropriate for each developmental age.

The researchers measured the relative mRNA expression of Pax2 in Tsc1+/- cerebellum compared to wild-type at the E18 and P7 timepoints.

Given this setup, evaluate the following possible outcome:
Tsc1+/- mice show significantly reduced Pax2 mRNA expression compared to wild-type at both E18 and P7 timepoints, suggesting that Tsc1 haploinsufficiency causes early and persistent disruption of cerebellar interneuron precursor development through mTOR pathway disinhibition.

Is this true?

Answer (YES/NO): NO